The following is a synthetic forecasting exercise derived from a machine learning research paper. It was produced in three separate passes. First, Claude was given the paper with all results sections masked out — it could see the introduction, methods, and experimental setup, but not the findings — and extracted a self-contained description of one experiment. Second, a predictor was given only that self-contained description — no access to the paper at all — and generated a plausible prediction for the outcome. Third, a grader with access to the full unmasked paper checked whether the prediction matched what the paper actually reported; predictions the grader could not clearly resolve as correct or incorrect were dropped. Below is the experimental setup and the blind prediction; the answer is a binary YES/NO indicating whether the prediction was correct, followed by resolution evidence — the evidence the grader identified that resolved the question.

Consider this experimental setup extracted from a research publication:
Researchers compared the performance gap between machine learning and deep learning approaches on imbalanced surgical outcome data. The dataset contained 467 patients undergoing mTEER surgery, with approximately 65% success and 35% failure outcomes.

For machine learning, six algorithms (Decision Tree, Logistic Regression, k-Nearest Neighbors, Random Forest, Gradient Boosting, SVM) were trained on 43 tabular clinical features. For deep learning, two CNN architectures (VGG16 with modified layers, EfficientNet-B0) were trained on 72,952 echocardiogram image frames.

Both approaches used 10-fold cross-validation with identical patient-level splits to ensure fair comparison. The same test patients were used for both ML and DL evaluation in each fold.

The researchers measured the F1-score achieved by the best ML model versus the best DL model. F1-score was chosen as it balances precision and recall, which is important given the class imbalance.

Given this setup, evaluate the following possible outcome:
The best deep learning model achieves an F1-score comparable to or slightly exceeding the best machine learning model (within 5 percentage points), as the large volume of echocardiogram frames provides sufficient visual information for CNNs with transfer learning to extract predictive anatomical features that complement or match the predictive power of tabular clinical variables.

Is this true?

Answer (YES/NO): NO